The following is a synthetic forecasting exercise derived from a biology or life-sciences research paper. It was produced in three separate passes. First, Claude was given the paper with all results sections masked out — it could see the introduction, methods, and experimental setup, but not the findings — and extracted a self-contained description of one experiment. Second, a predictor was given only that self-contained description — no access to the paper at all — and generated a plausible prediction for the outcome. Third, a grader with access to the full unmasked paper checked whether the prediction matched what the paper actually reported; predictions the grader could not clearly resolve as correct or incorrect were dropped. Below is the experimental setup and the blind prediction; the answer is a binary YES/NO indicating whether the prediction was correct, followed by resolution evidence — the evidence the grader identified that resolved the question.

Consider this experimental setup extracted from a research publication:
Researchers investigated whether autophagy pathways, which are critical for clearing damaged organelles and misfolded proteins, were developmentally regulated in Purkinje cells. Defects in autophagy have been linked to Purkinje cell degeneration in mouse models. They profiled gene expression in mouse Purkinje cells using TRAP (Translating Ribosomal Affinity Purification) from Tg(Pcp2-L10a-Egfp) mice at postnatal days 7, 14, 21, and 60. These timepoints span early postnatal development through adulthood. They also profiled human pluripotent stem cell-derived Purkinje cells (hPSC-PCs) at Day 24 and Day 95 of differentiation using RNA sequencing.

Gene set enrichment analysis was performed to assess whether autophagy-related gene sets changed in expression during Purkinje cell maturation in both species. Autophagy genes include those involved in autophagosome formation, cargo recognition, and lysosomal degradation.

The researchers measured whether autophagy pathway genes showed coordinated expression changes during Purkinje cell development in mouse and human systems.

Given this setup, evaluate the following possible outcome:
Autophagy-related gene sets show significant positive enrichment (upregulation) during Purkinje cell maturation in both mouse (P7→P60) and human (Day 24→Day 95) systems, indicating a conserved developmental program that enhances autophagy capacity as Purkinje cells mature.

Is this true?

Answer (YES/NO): NO